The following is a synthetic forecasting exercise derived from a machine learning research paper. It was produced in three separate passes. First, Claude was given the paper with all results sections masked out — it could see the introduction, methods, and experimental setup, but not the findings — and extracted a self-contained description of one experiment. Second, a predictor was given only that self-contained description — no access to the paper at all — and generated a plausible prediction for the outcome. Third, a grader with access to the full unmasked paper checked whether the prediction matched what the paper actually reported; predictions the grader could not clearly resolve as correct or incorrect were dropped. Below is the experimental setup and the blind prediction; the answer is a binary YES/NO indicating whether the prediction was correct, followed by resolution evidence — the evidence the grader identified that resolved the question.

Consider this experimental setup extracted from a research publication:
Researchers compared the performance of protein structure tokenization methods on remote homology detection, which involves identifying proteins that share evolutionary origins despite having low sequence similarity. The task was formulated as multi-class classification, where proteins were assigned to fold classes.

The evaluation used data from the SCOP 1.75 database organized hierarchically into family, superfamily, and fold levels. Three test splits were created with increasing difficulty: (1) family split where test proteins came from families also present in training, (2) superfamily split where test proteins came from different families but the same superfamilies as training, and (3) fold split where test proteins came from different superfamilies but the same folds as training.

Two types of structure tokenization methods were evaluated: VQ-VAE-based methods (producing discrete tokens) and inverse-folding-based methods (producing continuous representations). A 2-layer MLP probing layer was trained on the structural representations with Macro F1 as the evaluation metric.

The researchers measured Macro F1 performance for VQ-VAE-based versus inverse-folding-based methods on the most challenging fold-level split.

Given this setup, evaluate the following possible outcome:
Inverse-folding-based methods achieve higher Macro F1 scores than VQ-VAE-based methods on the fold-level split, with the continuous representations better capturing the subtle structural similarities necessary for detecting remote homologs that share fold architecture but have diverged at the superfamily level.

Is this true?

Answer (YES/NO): NO